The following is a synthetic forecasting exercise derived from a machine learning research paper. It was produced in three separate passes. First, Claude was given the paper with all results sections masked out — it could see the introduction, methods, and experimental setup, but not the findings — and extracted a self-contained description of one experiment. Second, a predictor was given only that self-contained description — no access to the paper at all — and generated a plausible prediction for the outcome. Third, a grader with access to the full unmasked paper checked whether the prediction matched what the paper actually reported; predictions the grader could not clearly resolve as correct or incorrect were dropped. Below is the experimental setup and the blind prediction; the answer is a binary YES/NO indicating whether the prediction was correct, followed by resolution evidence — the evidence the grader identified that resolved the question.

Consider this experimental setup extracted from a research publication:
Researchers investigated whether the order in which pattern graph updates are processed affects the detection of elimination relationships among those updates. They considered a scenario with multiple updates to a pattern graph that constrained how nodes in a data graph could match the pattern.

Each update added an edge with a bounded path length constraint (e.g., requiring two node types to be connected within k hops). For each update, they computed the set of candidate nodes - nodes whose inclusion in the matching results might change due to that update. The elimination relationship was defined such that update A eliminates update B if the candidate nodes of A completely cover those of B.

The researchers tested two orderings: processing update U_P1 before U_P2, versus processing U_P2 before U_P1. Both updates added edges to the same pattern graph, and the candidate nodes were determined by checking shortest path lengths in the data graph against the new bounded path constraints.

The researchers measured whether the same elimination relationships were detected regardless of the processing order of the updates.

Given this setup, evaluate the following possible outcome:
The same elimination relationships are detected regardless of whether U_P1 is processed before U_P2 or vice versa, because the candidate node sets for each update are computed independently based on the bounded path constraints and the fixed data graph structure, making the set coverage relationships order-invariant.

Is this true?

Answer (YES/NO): YES